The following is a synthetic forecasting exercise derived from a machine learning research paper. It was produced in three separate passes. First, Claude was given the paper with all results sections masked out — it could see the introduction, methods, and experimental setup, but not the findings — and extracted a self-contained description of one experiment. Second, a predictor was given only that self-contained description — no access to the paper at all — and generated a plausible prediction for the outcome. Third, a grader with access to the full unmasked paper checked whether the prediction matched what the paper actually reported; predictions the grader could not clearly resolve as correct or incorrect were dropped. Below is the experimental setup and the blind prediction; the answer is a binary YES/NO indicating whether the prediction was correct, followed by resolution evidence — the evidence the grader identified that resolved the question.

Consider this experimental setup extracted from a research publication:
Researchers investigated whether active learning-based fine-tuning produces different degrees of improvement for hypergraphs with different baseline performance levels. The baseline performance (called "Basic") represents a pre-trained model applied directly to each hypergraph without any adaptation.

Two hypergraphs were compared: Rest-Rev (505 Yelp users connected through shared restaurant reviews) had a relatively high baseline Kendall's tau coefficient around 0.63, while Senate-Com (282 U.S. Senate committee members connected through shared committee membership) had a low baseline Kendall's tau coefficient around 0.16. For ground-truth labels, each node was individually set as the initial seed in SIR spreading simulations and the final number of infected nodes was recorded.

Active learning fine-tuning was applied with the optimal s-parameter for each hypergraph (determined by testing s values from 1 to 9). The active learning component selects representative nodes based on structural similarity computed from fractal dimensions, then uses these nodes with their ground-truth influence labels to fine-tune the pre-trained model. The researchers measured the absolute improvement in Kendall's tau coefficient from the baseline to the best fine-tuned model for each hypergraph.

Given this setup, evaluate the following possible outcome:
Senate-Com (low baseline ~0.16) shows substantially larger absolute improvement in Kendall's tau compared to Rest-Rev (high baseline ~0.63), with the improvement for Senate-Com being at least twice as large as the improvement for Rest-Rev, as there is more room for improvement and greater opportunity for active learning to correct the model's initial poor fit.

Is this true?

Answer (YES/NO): YES